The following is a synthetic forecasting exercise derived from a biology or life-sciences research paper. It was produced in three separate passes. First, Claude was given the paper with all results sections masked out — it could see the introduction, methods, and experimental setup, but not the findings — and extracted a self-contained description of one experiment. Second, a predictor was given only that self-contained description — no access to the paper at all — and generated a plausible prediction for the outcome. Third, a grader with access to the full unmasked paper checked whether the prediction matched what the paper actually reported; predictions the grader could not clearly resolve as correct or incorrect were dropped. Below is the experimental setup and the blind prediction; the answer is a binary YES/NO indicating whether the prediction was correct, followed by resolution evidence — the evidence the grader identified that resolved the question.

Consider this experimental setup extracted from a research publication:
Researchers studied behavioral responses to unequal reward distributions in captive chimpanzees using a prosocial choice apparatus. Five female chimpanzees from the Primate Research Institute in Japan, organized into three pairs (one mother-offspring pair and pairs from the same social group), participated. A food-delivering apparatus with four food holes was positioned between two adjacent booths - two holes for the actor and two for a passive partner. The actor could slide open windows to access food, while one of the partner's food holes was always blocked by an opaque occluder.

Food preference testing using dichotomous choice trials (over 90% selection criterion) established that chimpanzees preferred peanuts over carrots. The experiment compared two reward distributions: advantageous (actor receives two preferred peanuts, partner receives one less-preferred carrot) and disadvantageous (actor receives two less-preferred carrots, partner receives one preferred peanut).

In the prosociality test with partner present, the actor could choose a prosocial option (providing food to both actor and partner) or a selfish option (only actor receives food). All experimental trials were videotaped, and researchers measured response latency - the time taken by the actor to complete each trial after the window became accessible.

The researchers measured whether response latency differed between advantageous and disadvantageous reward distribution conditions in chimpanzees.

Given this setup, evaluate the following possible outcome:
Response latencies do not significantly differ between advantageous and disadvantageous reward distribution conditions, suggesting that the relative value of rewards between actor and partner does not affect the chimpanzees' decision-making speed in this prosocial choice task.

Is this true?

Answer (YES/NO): NO